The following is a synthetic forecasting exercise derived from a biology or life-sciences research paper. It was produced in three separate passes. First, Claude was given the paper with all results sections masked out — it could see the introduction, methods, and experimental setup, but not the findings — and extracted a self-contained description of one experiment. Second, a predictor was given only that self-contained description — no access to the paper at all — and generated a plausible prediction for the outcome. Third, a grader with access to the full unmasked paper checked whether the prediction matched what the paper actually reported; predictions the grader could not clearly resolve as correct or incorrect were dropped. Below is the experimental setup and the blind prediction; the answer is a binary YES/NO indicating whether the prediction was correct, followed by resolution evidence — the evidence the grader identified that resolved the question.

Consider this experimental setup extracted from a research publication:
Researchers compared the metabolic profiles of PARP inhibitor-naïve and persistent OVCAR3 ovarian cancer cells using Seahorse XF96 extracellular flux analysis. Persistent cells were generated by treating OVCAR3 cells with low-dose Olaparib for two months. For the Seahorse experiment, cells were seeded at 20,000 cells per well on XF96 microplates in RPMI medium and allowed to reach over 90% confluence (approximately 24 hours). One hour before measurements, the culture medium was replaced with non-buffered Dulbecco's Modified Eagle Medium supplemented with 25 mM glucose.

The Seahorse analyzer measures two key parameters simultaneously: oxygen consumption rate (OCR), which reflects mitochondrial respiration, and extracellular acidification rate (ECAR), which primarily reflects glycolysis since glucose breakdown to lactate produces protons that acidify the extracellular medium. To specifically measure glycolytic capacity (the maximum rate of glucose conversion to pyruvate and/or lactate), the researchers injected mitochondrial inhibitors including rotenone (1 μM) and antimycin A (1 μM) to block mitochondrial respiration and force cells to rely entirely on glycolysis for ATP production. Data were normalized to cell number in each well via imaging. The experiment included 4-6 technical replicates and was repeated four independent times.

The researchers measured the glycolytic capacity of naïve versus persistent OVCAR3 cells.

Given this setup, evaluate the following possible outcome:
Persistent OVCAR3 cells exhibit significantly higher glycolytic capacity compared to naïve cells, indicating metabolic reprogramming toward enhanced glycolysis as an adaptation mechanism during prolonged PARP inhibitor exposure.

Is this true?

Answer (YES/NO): YES